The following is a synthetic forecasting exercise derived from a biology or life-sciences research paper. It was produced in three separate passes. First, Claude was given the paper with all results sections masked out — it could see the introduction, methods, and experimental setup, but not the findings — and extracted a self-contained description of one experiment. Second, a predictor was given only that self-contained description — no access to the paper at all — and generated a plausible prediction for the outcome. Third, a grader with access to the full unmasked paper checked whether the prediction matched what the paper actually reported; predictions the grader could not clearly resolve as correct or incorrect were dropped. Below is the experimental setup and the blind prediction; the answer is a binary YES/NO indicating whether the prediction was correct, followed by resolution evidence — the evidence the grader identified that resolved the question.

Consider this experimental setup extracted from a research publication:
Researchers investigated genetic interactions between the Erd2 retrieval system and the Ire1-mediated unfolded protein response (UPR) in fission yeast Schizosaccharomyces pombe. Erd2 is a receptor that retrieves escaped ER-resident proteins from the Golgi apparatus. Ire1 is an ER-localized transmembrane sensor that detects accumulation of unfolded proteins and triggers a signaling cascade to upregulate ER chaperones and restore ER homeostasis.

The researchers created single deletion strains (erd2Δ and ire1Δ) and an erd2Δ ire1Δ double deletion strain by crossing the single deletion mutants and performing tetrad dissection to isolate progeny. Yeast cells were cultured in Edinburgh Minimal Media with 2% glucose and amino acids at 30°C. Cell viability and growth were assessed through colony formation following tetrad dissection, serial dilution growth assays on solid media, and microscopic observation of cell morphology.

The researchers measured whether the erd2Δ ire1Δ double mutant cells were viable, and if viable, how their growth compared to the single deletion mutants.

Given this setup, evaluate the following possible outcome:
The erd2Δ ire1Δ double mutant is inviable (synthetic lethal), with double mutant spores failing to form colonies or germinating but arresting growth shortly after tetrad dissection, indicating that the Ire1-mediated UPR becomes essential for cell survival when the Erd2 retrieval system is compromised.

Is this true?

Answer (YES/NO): NO